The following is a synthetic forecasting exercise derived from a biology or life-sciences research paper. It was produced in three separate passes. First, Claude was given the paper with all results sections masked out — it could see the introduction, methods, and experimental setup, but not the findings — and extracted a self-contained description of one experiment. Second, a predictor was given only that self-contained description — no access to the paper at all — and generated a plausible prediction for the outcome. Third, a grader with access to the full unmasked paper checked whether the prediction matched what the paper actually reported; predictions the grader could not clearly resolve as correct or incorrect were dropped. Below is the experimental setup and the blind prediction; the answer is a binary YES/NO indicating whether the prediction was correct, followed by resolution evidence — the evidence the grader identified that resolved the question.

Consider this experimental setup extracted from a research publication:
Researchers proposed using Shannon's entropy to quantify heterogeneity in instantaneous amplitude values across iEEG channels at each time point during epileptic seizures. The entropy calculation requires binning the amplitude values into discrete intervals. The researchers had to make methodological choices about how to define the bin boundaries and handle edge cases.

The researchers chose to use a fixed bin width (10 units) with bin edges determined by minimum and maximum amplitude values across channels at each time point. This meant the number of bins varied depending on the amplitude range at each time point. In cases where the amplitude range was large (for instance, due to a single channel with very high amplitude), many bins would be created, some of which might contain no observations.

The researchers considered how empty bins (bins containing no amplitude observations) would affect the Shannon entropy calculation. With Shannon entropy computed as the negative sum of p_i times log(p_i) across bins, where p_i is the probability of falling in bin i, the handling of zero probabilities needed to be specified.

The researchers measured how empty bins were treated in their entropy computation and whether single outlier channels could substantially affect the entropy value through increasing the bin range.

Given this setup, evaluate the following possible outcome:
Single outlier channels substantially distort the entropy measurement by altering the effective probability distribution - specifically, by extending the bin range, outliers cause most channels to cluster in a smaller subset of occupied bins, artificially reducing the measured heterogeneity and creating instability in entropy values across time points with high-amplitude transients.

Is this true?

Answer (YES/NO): NO